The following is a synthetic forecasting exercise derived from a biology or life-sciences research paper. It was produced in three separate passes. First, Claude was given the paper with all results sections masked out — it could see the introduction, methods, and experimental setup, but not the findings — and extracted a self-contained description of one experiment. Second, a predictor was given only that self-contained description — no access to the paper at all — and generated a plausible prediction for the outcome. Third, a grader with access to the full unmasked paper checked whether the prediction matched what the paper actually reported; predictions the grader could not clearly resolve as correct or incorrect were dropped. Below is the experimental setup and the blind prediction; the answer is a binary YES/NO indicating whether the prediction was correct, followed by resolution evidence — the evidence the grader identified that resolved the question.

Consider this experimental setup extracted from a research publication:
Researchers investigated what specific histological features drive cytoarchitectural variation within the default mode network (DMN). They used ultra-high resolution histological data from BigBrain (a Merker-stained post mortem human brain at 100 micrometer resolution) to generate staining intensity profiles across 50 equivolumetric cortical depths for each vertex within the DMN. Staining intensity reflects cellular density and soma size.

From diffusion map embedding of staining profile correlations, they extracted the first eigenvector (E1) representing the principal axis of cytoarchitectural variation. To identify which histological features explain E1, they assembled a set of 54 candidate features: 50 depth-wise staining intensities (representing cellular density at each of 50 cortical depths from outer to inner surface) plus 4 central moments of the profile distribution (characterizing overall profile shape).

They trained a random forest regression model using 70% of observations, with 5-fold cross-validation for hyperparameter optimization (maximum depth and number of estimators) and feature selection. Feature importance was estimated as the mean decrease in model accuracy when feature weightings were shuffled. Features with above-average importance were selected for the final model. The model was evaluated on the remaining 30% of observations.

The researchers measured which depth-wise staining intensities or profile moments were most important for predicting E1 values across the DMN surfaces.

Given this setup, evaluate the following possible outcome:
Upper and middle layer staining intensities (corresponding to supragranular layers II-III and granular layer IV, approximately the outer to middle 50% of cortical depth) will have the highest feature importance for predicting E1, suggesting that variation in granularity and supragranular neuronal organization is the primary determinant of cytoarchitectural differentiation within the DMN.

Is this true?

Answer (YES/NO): NO